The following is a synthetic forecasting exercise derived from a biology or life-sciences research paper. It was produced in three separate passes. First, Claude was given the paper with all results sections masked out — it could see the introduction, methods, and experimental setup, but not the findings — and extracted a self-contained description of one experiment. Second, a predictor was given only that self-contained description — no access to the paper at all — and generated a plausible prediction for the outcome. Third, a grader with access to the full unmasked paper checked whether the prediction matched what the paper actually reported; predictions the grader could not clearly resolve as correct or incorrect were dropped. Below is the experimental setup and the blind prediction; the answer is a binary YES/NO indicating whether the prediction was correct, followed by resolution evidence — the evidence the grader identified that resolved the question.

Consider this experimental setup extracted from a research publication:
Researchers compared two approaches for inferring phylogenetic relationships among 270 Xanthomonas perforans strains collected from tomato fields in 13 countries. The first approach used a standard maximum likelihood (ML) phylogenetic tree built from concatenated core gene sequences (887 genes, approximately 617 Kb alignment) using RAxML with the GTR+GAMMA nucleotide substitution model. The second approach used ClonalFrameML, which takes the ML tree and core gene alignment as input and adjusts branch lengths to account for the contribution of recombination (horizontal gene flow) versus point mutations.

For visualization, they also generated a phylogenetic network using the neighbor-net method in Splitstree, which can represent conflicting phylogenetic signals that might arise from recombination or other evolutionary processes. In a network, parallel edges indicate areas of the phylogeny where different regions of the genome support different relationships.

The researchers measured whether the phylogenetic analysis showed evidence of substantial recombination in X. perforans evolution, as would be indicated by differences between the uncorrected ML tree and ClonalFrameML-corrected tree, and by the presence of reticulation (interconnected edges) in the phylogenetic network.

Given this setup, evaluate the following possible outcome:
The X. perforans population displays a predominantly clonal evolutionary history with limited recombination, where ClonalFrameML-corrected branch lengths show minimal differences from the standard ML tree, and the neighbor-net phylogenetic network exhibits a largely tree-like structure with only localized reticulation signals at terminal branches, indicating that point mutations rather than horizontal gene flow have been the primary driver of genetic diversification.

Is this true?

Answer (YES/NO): NO